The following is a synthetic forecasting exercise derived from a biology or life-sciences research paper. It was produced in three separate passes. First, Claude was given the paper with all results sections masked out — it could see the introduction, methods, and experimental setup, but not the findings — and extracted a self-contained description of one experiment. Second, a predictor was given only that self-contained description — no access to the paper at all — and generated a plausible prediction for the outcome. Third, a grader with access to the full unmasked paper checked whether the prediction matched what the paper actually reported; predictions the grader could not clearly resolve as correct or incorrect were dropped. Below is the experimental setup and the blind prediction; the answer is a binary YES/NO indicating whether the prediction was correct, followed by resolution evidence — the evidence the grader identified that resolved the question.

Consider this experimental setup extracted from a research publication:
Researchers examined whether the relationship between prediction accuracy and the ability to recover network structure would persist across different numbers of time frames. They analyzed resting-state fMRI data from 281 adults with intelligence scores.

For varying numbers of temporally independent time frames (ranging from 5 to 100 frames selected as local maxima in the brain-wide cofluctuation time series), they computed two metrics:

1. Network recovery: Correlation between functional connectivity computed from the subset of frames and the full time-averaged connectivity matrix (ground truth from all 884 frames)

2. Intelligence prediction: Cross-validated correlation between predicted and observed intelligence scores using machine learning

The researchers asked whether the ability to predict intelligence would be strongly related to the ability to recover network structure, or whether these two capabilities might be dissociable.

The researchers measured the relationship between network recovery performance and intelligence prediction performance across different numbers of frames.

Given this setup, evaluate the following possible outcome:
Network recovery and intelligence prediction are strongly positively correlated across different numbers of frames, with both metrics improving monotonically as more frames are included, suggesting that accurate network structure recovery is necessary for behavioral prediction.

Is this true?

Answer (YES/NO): NO